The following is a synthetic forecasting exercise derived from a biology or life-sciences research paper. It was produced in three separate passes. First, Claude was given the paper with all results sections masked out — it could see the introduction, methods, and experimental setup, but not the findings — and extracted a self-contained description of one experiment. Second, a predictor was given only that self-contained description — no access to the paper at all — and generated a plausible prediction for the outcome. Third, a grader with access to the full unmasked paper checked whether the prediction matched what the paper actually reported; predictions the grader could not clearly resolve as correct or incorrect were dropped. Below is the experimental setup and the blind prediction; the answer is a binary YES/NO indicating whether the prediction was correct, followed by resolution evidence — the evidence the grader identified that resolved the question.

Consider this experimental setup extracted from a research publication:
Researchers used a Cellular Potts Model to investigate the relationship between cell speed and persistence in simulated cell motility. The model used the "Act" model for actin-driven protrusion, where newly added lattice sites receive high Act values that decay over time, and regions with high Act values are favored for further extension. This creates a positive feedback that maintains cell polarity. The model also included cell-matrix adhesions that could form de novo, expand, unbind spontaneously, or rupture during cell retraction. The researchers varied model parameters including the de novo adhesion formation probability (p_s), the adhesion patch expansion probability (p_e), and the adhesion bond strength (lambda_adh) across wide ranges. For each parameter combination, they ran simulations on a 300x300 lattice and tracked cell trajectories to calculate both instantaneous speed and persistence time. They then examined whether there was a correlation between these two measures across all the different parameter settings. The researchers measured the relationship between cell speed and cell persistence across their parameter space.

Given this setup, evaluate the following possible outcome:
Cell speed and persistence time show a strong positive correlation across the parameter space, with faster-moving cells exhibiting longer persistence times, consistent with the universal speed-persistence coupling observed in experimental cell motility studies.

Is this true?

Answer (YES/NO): YES